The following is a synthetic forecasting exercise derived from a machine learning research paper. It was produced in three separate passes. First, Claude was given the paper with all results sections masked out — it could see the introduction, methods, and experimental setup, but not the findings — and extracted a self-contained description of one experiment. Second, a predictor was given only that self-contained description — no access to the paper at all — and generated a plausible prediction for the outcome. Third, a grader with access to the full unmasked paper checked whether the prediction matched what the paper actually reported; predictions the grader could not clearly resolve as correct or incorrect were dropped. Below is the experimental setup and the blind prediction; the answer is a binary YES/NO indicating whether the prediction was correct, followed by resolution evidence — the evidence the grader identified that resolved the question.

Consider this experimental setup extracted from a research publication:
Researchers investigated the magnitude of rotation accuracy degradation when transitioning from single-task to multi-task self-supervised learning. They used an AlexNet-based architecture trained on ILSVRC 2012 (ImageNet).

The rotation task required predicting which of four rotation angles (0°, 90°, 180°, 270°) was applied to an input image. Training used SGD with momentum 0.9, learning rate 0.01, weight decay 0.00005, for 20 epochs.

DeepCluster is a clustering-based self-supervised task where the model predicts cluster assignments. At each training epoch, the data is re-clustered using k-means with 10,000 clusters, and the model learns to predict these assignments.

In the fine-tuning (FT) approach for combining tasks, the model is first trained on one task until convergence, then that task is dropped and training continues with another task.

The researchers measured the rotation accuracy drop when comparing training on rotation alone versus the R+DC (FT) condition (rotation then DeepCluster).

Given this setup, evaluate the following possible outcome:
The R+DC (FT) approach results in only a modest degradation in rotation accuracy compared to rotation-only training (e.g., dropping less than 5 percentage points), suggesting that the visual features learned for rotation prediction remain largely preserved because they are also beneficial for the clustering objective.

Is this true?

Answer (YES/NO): NO